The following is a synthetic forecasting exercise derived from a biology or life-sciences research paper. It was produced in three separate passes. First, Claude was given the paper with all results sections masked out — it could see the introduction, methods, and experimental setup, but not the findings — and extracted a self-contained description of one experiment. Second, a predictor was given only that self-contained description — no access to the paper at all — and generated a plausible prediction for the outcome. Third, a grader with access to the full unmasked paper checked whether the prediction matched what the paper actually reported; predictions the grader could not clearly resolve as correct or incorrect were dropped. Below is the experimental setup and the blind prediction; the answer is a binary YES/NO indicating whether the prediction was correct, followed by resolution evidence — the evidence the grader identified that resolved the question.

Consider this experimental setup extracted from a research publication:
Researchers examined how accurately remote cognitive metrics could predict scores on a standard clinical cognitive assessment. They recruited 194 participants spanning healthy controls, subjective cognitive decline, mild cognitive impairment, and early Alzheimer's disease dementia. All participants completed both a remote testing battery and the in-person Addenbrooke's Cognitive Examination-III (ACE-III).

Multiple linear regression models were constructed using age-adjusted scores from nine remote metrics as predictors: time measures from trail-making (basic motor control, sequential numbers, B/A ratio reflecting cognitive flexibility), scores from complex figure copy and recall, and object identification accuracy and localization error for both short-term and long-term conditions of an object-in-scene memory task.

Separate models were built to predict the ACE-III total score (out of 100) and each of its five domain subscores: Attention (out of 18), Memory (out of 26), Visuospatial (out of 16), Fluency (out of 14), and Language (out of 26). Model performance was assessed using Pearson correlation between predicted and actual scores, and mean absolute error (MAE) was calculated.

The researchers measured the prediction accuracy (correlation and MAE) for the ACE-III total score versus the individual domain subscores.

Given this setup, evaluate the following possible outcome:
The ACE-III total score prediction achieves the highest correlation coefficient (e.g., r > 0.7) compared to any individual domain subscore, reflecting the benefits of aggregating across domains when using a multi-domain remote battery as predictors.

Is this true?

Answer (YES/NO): YES